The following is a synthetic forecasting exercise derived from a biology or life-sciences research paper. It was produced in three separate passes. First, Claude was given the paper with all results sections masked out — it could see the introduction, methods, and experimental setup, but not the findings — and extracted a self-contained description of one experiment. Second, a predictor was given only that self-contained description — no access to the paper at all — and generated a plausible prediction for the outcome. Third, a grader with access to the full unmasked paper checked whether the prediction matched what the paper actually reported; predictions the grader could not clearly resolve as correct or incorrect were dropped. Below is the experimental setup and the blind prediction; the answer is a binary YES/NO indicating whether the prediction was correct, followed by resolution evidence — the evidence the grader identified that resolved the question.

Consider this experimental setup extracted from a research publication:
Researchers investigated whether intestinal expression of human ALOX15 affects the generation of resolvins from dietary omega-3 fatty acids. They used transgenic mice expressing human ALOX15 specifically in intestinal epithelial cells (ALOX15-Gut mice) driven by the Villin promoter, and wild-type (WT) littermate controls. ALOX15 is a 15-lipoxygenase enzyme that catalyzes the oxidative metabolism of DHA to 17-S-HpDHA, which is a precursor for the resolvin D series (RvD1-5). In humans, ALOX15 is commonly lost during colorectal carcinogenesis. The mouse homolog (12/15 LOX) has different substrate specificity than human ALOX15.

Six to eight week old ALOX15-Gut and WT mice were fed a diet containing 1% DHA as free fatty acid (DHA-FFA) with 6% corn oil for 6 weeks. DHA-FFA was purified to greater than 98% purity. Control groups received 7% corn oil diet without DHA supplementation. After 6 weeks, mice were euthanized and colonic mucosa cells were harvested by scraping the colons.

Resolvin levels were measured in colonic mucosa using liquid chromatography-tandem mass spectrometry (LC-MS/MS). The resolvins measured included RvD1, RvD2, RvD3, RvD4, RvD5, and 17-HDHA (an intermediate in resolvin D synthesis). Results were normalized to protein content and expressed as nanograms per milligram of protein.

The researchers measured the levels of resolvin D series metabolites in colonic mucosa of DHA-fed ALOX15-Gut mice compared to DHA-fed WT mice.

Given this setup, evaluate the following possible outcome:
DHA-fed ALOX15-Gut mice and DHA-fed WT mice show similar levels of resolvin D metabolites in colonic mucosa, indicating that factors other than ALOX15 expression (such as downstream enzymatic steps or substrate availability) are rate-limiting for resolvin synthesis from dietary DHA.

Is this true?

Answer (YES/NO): NO